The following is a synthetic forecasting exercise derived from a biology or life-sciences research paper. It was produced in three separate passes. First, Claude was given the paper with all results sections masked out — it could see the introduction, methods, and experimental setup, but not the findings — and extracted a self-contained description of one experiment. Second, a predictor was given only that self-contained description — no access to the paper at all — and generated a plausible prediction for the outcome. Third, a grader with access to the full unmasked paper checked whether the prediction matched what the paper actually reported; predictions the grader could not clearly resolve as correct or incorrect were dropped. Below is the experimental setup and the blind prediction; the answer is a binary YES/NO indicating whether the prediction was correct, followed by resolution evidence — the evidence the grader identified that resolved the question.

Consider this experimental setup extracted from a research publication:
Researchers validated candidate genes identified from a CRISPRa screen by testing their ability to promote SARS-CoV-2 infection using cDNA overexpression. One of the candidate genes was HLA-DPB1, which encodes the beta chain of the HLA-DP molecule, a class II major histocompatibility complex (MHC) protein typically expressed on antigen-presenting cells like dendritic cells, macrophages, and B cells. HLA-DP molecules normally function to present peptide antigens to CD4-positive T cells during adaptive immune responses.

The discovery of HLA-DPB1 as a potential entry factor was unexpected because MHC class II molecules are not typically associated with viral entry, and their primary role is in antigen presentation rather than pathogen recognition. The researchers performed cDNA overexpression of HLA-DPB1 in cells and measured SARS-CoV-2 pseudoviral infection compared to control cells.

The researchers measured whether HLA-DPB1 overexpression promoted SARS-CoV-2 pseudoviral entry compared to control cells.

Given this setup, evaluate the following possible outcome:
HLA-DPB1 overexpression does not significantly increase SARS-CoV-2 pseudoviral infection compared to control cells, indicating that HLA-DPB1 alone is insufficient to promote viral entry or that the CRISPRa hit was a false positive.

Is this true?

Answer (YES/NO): NO